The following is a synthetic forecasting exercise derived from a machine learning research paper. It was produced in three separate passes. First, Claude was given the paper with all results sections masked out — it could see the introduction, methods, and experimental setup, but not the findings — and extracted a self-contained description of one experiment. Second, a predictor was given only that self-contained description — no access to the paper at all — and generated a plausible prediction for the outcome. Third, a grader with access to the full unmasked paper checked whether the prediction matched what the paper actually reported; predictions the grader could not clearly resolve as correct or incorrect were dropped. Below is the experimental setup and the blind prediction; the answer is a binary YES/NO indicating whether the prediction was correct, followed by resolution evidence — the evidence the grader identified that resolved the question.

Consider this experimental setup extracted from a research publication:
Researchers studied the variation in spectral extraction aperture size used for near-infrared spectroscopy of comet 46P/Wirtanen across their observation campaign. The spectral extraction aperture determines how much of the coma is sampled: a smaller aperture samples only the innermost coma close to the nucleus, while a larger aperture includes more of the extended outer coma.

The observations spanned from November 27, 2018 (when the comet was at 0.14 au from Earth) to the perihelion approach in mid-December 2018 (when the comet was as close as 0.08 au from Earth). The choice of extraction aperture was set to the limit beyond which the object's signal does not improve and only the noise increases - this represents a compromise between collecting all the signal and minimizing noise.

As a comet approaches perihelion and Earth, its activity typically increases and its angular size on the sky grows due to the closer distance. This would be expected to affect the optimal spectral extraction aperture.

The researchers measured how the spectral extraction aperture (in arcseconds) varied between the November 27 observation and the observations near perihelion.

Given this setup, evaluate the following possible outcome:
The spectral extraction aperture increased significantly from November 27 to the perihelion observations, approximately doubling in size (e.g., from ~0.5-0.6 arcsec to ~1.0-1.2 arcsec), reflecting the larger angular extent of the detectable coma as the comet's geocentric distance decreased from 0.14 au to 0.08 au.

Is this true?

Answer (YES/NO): NO